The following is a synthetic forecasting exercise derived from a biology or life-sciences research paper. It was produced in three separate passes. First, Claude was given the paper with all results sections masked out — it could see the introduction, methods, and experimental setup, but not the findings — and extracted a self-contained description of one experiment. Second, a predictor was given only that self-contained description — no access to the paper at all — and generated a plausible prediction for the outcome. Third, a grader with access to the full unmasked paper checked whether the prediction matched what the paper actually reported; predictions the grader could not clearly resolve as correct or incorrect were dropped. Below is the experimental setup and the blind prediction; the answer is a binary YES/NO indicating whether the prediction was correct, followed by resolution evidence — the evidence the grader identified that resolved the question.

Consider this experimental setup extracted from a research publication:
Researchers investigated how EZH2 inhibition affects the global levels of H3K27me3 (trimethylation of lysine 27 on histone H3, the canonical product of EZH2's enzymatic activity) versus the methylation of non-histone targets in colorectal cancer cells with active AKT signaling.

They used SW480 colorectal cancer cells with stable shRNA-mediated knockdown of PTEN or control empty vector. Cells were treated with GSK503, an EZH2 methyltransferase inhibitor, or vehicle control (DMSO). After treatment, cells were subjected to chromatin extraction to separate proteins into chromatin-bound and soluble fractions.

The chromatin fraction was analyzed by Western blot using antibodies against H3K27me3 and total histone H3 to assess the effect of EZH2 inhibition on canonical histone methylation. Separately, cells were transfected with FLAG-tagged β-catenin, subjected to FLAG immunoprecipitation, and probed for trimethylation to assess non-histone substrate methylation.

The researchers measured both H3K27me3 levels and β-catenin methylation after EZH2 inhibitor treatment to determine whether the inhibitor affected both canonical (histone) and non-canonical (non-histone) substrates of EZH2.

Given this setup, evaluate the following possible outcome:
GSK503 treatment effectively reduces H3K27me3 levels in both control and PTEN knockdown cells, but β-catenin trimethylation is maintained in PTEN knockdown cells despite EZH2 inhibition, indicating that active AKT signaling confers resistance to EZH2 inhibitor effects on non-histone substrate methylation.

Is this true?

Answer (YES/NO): NO